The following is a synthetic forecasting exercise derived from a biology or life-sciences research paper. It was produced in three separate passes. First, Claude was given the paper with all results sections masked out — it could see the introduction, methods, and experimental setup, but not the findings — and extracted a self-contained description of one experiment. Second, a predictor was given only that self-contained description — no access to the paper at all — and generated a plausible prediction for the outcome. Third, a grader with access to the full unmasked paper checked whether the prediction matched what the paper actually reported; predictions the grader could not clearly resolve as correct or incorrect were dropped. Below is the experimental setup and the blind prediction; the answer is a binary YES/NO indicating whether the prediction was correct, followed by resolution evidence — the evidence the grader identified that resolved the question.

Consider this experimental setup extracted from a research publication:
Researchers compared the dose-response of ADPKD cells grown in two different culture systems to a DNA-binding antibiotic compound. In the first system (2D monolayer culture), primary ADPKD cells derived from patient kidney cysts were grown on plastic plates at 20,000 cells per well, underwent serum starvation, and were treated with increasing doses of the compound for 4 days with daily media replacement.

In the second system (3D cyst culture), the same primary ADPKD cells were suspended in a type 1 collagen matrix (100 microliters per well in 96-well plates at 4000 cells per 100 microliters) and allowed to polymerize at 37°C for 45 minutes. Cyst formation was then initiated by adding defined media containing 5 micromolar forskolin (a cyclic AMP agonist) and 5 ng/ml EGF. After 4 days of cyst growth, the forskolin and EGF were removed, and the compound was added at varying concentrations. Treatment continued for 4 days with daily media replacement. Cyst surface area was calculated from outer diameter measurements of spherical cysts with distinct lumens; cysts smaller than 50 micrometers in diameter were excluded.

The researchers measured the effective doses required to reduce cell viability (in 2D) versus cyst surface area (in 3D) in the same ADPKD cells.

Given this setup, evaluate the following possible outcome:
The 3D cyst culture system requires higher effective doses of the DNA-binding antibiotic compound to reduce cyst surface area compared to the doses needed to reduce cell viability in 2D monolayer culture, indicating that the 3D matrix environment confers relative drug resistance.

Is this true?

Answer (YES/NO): NO